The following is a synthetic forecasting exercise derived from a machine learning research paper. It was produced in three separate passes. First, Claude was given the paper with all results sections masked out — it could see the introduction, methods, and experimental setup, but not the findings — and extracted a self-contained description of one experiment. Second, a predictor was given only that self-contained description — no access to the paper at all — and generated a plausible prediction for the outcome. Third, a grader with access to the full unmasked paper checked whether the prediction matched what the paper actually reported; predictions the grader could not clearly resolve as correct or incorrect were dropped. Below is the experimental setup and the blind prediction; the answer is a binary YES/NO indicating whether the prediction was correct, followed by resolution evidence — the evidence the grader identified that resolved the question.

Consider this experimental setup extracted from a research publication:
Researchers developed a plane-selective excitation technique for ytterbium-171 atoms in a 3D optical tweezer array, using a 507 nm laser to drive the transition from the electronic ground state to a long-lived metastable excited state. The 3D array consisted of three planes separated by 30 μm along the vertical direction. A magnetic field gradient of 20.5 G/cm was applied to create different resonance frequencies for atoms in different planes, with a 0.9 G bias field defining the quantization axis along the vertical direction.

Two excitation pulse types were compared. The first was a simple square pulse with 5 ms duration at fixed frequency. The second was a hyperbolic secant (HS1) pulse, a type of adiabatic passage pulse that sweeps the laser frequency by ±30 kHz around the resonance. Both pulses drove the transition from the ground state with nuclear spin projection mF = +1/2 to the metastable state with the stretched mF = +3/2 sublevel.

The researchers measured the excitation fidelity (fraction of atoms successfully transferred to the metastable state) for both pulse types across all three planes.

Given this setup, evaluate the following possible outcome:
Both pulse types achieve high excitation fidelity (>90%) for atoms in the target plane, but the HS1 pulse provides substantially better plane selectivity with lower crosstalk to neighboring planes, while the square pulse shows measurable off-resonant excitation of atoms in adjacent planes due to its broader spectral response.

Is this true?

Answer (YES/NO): NO